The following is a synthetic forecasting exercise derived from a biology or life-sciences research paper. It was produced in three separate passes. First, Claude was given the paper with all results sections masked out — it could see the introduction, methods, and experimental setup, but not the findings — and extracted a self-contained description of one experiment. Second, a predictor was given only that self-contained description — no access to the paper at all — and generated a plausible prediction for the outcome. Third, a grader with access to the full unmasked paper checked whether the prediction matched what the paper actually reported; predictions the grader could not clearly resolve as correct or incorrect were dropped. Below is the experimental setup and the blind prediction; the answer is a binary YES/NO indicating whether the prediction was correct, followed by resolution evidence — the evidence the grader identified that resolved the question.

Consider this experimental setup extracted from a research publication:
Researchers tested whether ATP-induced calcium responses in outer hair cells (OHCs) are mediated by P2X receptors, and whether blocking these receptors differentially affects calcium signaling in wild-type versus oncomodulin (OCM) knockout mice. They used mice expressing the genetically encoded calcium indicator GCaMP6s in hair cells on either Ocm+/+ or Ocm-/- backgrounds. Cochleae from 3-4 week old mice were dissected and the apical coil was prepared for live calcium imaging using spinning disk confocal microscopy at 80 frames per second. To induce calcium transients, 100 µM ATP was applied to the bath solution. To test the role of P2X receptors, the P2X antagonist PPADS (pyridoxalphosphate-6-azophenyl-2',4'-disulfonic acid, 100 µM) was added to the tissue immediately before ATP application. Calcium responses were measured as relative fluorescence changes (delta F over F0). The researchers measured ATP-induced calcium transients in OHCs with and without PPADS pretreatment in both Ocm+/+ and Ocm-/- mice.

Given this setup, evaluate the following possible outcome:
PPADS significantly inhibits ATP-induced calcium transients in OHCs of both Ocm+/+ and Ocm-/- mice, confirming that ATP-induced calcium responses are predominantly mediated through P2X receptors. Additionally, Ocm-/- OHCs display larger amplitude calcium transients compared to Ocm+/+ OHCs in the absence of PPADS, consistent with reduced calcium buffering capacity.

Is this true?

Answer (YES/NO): YES